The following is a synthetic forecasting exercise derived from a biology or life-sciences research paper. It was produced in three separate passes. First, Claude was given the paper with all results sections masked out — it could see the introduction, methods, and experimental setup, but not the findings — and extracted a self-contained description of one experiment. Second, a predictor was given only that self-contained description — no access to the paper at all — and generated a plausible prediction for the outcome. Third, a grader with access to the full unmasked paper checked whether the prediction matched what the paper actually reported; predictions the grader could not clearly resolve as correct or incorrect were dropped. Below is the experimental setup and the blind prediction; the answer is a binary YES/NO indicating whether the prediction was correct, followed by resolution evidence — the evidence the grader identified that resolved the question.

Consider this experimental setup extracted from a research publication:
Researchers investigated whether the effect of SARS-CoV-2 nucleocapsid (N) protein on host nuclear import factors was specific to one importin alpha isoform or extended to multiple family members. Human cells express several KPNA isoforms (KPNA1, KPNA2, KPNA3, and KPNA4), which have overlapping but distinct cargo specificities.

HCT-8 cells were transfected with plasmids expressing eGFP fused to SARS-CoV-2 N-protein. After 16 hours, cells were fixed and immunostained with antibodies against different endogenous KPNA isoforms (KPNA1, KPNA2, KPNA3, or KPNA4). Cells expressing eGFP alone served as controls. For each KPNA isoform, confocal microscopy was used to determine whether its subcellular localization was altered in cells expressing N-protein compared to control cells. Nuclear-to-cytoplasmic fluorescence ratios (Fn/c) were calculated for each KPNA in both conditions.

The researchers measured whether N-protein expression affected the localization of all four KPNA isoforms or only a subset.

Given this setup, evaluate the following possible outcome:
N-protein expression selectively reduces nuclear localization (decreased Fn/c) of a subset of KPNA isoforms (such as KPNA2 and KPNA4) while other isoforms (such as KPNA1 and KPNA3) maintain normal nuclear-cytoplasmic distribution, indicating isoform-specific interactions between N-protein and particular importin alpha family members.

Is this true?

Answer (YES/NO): NO